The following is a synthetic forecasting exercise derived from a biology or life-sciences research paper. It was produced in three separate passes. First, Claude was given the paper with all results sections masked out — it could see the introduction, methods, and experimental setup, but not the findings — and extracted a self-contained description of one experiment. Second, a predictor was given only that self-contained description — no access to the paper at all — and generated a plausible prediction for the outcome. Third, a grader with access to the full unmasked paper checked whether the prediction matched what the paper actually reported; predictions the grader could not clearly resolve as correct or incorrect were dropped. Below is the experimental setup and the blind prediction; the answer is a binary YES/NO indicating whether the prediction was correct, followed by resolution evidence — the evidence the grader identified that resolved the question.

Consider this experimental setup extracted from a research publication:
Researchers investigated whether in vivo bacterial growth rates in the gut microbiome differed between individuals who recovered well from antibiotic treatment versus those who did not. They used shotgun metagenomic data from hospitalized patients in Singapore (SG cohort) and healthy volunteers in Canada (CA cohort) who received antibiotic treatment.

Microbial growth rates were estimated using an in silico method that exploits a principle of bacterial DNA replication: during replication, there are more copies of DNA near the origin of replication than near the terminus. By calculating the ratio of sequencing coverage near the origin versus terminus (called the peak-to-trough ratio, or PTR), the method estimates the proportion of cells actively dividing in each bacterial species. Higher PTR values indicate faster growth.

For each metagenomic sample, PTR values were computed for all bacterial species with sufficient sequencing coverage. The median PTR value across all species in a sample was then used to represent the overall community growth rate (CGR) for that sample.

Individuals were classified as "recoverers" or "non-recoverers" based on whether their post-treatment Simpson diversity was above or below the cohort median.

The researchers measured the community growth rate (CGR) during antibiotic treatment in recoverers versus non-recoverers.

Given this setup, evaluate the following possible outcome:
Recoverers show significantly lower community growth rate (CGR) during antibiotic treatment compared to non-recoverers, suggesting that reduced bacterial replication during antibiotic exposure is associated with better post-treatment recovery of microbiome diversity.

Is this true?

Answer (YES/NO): NO